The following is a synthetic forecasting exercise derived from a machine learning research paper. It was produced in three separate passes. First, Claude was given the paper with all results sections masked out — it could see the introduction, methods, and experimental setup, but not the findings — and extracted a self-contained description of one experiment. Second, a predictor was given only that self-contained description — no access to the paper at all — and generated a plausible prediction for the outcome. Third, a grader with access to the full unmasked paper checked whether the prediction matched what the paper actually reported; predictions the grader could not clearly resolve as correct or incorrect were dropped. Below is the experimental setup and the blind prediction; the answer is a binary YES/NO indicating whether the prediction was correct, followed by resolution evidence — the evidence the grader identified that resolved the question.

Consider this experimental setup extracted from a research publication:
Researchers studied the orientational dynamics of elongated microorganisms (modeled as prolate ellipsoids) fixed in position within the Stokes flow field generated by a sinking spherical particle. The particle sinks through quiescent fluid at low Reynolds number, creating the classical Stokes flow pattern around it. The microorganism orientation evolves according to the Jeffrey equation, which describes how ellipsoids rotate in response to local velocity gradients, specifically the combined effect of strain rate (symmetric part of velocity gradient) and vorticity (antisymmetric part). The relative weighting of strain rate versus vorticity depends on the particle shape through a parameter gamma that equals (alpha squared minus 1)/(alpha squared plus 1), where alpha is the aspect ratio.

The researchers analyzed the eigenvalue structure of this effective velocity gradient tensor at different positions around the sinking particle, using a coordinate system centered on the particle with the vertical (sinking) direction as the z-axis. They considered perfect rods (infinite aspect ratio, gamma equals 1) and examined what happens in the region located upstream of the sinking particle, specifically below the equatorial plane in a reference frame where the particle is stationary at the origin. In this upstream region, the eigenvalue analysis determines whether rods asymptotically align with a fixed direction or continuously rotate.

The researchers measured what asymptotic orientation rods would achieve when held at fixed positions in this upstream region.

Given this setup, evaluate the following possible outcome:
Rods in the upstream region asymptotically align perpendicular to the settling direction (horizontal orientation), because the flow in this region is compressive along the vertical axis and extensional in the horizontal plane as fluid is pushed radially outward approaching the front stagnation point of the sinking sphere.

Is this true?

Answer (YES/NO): YES